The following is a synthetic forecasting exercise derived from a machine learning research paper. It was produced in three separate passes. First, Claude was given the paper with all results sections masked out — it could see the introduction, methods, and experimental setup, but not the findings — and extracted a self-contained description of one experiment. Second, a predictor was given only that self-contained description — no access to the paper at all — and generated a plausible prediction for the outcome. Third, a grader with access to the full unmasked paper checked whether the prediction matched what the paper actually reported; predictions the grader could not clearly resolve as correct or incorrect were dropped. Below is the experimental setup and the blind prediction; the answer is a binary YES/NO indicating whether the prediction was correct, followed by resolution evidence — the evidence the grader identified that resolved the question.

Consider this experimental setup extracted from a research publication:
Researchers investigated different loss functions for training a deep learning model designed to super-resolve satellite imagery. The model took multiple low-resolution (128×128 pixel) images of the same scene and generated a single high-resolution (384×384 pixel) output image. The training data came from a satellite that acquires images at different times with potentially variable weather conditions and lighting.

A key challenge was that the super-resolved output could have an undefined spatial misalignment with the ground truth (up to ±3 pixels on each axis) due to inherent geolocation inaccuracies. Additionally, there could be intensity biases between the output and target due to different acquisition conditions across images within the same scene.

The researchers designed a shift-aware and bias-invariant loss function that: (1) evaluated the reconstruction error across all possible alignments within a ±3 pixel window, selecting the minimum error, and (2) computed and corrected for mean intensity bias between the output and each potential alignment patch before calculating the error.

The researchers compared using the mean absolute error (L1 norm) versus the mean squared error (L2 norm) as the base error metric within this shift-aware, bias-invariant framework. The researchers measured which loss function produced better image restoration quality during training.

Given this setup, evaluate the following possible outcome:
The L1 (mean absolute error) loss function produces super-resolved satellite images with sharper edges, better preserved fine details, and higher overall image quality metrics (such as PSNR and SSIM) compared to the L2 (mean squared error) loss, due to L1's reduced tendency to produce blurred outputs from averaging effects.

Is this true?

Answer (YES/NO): YES